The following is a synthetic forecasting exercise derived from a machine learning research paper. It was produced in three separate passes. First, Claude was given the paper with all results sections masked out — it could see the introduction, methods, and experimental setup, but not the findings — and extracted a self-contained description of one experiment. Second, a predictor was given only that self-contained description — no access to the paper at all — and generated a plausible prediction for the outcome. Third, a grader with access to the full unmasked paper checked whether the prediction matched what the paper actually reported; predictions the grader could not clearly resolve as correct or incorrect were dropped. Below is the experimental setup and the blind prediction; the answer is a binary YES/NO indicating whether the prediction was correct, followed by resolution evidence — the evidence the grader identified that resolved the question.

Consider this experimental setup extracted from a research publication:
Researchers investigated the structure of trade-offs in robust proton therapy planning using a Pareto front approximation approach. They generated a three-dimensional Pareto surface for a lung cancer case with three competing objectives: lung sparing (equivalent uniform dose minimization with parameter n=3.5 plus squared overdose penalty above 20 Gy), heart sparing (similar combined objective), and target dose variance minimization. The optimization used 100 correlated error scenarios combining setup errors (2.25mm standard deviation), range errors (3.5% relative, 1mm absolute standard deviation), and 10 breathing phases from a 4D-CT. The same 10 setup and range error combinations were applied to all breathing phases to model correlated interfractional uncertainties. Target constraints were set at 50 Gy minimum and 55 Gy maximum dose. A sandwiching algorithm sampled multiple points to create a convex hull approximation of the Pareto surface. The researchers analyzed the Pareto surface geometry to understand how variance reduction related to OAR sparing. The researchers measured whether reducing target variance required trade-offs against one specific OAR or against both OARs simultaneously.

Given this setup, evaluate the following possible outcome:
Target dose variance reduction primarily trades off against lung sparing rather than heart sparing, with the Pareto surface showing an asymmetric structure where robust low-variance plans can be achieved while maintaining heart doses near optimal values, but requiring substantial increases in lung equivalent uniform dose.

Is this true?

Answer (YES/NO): NO